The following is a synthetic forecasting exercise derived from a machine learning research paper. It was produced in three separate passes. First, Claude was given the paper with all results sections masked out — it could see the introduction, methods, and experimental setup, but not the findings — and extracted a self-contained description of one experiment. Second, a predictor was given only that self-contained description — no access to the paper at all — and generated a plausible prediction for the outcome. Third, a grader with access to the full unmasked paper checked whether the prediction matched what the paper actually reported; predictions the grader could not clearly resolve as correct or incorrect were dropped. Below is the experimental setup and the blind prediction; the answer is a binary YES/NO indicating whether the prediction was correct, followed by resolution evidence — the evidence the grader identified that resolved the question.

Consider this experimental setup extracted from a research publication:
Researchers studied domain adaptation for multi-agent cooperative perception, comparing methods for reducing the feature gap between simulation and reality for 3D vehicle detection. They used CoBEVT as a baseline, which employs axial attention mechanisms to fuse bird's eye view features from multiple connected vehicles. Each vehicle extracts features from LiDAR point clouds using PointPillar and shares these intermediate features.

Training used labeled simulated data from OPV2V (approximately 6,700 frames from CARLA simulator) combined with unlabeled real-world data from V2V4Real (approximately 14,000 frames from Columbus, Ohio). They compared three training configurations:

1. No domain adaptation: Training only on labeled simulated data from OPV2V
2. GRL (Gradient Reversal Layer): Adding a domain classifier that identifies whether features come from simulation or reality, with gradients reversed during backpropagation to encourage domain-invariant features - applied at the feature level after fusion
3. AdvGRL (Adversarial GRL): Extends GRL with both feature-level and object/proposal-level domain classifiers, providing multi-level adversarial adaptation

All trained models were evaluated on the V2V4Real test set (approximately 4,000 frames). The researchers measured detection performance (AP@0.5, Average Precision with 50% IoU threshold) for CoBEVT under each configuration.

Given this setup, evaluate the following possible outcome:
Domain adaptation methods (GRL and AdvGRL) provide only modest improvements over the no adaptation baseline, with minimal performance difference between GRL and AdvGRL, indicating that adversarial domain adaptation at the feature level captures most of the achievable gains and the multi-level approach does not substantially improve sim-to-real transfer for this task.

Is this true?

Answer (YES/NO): NO